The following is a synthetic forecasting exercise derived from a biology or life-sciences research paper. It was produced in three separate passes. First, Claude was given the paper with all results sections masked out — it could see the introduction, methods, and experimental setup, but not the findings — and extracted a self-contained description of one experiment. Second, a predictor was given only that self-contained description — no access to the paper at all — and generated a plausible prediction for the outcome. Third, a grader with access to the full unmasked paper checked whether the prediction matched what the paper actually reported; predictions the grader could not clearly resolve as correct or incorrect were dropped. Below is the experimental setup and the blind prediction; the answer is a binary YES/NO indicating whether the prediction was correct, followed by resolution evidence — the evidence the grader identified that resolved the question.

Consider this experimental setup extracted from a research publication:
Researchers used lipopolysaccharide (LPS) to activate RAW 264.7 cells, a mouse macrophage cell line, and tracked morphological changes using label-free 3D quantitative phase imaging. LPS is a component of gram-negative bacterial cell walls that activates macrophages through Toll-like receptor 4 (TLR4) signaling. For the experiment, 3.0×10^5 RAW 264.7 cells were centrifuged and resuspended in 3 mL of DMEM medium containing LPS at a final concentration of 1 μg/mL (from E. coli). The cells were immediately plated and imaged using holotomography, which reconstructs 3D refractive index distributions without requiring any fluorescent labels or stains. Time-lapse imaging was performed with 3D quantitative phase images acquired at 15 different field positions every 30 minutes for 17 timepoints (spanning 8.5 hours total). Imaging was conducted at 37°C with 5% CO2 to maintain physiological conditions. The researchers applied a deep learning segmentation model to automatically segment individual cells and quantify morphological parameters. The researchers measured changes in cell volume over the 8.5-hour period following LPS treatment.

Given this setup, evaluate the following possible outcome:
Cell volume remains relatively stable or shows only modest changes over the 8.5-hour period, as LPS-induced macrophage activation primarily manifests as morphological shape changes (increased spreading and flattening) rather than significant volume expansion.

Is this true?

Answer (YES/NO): NO